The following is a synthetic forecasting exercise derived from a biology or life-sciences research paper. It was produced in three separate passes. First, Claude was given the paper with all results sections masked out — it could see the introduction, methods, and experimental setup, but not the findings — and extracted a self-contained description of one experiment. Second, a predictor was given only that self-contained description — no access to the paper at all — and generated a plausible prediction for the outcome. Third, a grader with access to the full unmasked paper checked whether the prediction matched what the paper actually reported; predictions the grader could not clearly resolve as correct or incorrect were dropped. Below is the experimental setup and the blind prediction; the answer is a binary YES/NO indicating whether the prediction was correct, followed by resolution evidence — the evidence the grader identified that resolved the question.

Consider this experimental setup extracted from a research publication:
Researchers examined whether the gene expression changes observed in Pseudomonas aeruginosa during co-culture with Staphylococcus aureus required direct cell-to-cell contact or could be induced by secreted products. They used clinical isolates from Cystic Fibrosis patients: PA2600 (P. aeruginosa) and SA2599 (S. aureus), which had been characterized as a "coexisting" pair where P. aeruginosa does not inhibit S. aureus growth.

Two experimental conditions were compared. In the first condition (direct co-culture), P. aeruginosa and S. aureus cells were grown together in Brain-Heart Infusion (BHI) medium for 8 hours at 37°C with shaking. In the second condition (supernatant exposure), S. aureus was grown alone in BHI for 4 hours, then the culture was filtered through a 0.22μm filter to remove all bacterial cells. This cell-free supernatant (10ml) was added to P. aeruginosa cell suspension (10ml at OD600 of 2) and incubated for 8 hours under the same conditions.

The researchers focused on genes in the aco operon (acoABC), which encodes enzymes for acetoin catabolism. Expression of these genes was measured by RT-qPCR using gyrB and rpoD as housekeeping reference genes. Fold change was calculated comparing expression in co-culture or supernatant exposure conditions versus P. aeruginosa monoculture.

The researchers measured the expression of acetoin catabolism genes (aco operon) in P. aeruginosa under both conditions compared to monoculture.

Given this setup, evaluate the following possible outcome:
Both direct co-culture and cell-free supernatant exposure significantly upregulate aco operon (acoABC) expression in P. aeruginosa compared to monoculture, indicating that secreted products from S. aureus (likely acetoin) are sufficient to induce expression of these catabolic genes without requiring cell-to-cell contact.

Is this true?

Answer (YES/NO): YES